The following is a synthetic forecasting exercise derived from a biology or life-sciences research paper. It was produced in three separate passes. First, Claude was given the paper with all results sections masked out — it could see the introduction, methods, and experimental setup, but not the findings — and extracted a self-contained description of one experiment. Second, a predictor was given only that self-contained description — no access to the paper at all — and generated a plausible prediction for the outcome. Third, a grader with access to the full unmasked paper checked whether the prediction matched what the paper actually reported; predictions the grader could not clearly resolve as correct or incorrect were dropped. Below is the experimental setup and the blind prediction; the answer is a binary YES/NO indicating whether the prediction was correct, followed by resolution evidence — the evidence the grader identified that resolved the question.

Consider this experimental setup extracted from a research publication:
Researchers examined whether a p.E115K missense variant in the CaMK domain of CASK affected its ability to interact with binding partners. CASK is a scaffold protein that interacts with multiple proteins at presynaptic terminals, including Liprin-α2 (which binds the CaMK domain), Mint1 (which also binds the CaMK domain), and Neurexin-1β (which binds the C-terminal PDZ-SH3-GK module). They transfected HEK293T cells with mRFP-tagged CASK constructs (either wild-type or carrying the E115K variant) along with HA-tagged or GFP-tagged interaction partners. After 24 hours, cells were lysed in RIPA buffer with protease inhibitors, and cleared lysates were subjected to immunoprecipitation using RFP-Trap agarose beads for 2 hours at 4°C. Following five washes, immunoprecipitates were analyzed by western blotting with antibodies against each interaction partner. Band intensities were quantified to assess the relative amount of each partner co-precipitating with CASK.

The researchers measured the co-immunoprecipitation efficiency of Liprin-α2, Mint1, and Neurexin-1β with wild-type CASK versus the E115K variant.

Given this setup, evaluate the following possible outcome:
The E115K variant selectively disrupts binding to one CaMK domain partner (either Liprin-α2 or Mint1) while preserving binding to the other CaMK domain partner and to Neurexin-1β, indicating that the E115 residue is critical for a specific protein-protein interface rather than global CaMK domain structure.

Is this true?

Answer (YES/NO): YES